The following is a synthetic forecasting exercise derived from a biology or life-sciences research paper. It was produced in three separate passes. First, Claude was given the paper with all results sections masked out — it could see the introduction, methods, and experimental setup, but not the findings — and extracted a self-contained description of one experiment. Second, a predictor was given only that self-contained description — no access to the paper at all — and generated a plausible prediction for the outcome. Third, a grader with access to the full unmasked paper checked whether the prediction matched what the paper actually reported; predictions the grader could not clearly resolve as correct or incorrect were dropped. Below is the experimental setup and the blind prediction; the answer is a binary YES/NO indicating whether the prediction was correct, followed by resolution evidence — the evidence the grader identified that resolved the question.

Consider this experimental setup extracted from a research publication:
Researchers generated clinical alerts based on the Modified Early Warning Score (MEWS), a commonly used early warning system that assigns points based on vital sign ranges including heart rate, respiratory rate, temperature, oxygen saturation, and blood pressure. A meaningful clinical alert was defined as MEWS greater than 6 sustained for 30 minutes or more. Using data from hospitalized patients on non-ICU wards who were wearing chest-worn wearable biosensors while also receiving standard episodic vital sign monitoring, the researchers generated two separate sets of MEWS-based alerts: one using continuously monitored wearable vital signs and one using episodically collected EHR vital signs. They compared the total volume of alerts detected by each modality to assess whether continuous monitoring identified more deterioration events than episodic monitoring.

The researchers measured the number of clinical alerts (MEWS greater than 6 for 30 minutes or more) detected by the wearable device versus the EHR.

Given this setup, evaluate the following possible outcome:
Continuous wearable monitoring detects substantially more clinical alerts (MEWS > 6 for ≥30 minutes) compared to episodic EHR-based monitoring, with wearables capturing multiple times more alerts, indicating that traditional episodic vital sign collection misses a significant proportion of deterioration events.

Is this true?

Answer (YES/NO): YES